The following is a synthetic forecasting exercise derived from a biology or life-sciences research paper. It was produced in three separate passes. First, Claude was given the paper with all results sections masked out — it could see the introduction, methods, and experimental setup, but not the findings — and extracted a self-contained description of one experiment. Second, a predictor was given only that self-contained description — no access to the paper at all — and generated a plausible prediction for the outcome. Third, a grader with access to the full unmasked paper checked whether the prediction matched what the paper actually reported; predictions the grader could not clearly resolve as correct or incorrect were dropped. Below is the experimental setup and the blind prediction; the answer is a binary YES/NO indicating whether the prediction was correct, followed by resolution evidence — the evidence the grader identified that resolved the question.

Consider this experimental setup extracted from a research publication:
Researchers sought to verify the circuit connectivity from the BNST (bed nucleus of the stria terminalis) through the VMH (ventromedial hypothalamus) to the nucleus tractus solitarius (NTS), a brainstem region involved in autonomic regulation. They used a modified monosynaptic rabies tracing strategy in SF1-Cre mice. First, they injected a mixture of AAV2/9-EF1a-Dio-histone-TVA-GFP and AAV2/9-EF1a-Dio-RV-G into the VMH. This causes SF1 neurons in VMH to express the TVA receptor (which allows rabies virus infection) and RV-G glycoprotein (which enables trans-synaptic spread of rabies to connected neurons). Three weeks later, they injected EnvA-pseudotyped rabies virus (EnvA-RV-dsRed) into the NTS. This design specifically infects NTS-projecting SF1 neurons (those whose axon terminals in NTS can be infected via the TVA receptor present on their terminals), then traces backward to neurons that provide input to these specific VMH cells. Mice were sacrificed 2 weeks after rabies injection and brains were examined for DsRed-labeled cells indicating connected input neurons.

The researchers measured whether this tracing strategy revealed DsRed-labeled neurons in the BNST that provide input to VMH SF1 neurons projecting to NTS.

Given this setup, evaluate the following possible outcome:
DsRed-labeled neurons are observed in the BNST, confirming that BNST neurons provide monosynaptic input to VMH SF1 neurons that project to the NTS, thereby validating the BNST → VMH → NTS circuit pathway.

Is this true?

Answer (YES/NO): YES